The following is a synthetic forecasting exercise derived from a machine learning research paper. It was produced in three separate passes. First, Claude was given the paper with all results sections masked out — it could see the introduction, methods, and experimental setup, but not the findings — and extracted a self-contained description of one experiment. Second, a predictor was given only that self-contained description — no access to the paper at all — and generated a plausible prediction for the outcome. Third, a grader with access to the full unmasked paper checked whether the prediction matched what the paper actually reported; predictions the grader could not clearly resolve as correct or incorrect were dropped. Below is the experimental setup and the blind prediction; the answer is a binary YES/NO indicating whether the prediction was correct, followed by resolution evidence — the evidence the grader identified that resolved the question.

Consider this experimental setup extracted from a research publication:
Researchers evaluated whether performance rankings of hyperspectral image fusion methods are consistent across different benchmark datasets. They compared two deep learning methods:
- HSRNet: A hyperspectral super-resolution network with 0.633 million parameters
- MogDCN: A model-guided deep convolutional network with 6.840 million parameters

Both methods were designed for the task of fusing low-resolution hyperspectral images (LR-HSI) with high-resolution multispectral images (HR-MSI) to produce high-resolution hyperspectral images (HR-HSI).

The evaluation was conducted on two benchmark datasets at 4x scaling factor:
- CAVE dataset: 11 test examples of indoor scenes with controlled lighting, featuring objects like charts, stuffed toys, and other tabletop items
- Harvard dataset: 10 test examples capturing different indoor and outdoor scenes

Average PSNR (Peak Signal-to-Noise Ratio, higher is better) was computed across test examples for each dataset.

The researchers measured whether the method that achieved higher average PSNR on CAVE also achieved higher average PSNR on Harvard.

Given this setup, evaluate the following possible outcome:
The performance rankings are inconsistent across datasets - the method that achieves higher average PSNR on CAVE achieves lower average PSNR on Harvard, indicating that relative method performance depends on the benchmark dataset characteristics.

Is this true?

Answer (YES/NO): YES